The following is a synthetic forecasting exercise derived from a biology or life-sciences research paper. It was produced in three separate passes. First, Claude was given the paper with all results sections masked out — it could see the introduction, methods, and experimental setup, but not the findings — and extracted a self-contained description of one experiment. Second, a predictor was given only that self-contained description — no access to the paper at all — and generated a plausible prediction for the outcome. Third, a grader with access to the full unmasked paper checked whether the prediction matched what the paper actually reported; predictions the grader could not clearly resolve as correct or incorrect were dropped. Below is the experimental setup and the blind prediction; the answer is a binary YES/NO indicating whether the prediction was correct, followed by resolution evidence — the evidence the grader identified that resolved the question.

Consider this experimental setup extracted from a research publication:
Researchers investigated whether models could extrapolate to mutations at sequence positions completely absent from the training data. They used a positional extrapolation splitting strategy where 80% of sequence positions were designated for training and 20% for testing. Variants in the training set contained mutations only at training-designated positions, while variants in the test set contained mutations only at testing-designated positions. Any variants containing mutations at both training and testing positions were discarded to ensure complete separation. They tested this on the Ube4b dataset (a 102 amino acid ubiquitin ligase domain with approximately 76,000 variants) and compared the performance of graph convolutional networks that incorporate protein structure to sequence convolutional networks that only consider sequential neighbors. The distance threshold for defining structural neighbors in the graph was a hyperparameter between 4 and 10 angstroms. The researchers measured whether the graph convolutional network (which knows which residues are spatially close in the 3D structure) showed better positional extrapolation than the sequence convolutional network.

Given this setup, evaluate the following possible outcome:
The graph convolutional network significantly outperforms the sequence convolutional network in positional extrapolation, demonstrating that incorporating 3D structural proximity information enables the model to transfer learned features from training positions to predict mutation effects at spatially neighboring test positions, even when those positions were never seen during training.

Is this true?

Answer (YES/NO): NO